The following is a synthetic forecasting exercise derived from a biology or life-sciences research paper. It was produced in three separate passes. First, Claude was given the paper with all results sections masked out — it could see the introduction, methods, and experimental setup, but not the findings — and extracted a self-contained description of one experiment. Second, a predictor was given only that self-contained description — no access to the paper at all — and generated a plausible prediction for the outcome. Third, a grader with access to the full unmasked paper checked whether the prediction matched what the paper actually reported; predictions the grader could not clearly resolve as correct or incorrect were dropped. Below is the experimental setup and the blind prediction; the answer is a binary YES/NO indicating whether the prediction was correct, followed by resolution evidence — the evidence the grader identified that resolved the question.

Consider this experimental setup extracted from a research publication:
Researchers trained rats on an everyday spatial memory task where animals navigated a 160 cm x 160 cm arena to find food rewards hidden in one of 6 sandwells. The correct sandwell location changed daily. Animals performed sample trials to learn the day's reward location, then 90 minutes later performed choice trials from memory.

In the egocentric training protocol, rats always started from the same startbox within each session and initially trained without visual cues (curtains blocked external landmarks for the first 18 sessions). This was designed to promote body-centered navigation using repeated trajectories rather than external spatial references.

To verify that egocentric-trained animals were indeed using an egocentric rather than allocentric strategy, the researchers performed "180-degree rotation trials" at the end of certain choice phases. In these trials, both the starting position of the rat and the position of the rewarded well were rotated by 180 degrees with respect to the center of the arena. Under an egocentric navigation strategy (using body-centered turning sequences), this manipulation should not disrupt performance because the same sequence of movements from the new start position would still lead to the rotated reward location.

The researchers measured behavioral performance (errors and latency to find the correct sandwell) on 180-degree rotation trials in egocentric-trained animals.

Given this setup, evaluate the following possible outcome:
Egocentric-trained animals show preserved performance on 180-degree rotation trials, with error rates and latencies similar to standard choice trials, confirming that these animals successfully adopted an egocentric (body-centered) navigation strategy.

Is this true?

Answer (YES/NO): YES